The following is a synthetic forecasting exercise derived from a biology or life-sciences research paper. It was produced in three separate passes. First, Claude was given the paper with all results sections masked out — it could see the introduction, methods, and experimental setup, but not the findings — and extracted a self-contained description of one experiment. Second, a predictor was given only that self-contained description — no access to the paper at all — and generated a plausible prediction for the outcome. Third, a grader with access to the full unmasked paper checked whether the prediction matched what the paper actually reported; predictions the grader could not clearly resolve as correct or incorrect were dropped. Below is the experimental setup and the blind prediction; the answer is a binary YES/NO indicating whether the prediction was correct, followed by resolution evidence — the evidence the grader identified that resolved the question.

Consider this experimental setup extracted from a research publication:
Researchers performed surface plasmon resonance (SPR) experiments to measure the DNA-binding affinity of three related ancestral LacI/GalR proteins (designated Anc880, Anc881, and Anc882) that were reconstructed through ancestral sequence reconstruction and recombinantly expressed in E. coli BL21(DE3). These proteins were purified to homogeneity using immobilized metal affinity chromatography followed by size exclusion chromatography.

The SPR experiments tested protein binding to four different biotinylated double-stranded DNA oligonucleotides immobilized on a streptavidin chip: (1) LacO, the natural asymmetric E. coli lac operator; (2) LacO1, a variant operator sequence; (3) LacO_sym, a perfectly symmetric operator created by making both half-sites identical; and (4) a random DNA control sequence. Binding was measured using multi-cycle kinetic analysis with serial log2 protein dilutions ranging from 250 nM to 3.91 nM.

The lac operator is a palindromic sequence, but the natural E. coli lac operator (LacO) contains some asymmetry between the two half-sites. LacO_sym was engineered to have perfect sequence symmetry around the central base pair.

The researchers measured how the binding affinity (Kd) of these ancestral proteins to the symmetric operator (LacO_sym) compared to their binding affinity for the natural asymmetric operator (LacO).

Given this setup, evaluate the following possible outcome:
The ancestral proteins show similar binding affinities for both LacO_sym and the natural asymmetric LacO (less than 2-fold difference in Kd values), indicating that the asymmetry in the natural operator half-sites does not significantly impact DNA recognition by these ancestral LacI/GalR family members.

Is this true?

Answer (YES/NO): NO